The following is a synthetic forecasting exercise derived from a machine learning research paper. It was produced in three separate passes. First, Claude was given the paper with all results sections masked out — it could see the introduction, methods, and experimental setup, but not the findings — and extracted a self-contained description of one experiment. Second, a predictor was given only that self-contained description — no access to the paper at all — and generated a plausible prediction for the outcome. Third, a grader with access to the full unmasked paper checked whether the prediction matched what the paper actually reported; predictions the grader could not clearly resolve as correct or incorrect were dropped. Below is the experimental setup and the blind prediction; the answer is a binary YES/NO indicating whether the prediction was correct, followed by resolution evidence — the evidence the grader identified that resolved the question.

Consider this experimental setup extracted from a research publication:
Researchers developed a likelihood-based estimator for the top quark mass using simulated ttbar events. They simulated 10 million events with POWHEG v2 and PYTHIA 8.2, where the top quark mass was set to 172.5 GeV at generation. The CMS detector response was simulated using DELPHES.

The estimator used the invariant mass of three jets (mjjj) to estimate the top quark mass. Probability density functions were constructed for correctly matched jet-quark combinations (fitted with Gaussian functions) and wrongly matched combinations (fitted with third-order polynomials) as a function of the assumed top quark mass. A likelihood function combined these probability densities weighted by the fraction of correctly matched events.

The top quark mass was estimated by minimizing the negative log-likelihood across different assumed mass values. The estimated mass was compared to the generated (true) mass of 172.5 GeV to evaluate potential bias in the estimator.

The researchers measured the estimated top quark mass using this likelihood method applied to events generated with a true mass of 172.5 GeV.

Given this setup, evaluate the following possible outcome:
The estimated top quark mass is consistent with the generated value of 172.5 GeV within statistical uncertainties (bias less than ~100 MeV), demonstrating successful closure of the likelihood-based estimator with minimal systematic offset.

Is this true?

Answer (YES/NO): NO